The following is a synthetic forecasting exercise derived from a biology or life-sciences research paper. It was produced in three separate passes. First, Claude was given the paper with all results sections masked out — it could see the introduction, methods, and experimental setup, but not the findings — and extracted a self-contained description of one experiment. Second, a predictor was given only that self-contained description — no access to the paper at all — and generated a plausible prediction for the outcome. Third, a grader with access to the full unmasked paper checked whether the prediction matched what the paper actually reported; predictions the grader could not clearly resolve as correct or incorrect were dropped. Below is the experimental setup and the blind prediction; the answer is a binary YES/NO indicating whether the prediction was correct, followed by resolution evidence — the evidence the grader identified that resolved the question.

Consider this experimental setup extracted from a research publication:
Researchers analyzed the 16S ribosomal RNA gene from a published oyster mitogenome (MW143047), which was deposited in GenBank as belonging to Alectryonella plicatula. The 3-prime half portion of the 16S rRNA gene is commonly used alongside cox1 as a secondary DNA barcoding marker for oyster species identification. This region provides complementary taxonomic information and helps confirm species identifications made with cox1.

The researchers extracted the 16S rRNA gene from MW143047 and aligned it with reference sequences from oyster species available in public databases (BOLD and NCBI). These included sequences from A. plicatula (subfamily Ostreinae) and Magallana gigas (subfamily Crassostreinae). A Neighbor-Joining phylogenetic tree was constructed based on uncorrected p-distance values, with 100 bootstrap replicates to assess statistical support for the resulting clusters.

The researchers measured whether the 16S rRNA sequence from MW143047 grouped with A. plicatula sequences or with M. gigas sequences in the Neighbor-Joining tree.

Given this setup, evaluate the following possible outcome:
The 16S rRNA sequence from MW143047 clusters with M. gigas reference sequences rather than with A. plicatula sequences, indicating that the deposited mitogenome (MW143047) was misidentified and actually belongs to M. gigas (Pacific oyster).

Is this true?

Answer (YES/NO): YES